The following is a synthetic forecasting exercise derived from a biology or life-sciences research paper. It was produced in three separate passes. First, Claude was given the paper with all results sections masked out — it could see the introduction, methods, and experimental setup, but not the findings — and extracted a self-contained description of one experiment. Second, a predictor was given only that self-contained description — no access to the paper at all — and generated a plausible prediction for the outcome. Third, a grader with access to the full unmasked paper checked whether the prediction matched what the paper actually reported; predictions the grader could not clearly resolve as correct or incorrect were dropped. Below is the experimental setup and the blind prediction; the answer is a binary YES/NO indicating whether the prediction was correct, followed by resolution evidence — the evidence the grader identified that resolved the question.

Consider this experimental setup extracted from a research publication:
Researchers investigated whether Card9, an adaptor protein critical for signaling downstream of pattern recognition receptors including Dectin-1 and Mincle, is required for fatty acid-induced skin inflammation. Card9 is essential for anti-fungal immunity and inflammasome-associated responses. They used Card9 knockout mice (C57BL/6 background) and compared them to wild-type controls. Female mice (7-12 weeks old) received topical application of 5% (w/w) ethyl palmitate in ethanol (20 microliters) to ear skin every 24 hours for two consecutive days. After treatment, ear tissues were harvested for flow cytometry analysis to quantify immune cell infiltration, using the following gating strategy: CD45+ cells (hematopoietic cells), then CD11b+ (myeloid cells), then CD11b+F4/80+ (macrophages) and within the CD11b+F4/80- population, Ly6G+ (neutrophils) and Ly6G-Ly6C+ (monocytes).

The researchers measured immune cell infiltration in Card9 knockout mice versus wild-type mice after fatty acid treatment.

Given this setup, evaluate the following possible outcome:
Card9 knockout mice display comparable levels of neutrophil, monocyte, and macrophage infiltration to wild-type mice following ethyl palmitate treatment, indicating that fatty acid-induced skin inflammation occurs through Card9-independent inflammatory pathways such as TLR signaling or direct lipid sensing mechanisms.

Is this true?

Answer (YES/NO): YES